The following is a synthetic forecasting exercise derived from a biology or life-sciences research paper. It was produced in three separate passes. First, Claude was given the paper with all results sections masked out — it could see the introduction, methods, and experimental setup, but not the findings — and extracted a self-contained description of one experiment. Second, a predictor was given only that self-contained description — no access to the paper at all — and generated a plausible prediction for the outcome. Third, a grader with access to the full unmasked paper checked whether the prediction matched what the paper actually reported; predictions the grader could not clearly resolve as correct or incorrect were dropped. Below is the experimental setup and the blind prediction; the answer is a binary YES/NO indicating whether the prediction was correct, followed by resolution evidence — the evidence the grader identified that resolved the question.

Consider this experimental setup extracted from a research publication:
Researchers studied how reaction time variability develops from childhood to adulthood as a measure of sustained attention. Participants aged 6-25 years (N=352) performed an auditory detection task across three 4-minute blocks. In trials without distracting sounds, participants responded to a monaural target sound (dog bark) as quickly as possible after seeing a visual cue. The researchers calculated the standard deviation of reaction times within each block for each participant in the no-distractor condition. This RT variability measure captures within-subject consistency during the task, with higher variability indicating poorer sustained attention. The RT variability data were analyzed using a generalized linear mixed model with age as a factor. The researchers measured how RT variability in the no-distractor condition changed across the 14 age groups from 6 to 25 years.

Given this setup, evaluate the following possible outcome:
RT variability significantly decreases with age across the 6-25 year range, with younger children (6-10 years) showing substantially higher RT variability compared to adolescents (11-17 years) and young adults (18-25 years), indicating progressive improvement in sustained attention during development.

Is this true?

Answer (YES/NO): NO